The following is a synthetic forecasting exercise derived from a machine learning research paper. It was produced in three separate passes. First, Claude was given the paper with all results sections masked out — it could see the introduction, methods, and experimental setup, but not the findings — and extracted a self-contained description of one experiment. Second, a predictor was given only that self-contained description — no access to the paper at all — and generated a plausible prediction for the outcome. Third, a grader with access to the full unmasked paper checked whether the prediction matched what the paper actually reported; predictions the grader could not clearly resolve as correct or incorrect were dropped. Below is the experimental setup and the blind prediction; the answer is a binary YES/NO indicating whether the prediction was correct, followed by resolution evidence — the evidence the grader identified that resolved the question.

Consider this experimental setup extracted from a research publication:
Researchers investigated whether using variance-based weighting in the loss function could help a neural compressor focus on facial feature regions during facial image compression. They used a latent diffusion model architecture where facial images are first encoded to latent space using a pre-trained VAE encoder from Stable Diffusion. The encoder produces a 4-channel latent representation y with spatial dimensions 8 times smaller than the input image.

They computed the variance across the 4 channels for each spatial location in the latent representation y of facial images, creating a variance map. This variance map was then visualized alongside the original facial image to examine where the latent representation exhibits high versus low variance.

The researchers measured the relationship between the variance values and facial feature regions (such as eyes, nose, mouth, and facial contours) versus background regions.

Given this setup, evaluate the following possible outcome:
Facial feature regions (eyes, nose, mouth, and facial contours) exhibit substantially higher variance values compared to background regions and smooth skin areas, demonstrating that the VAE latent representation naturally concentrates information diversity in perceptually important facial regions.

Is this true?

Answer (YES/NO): NO